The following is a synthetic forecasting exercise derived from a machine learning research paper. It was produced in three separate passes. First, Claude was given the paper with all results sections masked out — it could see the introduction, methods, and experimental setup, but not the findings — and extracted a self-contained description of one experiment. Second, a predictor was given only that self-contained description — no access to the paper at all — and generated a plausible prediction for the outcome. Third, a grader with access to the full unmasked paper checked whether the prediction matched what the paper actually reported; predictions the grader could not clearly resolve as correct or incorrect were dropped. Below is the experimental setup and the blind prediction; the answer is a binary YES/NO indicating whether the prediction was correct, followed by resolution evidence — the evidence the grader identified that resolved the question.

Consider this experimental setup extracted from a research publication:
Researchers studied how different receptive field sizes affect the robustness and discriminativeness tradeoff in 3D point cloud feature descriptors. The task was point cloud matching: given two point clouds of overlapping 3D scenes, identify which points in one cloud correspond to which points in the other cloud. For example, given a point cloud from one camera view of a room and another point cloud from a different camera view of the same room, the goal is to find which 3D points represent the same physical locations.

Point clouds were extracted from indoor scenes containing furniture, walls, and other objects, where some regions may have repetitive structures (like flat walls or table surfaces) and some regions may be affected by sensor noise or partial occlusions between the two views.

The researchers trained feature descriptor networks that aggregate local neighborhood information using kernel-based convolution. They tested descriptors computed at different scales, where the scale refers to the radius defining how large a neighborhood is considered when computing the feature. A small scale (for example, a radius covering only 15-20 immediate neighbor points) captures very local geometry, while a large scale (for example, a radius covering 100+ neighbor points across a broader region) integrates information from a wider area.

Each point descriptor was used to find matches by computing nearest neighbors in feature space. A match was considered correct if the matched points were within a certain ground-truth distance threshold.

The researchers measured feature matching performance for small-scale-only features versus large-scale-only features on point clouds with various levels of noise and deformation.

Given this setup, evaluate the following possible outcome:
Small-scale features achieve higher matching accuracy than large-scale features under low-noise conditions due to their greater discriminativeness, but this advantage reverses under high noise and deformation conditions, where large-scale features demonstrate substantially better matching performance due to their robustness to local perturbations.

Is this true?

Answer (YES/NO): NO